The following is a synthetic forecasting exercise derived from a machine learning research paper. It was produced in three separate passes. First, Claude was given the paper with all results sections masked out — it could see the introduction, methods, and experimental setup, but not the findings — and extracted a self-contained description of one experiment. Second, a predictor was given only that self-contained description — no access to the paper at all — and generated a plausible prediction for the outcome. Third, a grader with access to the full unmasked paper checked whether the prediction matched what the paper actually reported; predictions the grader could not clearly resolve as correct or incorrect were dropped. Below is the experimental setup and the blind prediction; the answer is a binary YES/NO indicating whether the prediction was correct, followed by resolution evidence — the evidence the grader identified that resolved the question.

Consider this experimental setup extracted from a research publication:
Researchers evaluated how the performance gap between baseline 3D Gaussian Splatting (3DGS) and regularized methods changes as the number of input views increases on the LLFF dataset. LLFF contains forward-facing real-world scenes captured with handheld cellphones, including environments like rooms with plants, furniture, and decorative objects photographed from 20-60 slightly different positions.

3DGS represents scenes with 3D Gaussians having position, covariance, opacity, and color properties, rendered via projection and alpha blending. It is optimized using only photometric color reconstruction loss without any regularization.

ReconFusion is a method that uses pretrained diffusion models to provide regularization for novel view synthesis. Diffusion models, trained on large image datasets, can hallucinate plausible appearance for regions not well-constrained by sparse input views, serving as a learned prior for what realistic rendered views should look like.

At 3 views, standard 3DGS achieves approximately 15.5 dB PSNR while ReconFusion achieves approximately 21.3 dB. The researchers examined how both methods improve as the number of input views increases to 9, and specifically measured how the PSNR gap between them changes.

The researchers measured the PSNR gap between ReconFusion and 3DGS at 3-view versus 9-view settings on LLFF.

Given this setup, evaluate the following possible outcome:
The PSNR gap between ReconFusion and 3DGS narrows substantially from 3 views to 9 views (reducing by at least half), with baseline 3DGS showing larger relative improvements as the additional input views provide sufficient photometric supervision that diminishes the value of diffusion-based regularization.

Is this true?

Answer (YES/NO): NO